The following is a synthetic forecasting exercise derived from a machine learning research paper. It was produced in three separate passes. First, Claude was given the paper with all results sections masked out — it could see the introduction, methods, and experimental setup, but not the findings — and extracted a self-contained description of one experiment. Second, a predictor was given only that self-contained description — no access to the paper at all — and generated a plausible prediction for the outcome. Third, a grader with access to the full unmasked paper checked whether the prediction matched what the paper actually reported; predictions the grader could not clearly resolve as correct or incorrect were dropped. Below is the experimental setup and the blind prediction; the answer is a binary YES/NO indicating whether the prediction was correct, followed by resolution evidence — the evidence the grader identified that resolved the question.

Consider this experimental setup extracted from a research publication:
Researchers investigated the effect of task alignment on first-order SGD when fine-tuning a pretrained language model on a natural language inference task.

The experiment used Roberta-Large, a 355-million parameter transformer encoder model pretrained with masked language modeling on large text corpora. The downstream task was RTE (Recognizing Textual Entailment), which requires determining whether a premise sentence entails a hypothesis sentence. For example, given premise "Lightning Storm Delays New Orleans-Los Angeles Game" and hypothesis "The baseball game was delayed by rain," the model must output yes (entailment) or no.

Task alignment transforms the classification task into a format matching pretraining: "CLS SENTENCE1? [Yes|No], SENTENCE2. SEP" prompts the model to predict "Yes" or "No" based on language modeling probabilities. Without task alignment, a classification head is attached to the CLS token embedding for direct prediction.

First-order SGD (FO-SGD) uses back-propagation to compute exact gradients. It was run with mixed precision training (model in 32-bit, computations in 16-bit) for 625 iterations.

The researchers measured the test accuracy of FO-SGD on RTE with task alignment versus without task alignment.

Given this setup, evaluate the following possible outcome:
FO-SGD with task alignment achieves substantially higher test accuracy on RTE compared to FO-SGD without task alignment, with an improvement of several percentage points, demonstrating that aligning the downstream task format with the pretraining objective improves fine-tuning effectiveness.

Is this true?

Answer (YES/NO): YES